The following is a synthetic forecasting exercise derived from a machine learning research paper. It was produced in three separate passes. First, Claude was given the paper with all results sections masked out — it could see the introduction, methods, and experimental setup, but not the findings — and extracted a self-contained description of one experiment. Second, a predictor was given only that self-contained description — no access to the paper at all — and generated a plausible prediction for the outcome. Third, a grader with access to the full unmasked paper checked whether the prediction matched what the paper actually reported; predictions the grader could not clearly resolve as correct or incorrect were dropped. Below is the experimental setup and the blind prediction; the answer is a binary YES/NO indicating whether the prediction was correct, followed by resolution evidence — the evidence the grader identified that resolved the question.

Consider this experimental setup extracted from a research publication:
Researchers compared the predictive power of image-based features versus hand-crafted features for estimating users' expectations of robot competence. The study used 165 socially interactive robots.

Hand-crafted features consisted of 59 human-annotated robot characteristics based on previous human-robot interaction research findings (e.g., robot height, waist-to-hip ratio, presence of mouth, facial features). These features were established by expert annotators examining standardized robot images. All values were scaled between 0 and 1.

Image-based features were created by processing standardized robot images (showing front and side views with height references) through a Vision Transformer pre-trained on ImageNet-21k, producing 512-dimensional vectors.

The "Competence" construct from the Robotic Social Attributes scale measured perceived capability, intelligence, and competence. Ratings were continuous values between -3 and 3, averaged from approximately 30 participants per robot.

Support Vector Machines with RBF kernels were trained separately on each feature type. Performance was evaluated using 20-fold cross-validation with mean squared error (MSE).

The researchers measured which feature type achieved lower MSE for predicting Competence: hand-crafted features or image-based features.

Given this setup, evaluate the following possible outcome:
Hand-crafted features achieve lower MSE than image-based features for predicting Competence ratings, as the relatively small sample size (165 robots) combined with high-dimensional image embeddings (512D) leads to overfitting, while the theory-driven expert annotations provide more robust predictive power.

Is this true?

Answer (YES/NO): NO